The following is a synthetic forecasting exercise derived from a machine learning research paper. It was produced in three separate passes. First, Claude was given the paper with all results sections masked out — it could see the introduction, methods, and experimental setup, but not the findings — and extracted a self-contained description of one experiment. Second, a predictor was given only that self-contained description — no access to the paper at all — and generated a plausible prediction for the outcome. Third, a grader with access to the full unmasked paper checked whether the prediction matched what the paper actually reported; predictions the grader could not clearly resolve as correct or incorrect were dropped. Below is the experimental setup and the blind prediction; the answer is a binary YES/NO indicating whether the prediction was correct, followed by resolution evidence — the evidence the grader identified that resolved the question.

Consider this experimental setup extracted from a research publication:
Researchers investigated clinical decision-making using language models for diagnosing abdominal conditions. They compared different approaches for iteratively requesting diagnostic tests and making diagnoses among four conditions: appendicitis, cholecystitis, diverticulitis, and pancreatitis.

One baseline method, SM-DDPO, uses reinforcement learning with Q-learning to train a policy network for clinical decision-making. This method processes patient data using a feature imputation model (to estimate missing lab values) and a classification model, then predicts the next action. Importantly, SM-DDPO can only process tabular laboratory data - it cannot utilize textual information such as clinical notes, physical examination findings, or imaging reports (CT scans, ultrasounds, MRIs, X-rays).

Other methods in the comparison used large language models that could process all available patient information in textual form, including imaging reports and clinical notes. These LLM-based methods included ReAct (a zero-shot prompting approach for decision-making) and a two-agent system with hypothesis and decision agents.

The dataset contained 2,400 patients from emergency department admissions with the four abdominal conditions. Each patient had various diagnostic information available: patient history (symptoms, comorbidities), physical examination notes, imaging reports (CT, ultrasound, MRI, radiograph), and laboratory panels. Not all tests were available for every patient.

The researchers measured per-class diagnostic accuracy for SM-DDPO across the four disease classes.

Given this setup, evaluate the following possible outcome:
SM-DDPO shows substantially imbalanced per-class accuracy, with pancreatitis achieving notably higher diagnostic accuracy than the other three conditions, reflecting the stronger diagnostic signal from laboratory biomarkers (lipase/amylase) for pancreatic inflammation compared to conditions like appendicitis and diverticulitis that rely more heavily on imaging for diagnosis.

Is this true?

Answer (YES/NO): NO